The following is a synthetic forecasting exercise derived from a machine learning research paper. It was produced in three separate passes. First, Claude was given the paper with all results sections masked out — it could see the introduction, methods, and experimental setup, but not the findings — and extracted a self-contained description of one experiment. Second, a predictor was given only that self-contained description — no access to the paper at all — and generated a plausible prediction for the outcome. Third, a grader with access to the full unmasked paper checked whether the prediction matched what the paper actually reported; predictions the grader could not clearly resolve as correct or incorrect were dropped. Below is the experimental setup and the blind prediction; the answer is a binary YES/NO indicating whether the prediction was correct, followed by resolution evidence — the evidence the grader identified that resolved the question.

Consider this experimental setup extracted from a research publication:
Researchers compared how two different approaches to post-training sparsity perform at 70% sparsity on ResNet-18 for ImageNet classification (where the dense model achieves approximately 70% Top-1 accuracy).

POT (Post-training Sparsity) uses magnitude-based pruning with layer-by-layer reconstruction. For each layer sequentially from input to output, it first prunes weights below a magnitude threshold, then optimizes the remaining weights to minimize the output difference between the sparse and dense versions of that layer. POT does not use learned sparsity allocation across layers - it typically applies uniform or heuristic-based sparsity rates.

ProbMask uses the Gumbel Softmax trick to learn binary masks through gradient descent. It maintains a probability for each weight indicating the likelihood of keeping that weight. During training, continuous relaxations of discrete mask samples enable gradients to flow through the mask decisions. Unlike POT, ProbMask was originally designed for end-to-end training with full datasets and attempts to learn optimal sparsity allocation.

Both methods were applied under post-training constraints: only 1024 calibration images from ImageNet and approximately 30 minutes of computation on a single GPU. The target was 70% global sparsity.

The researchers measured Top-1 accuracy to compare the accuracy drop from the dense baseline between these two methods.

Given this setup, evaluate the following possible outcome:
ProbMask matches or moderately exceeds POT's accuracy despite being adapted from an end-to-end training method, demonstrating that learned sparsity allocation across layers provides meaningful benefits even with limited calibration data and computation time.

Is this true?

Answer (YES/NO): NO